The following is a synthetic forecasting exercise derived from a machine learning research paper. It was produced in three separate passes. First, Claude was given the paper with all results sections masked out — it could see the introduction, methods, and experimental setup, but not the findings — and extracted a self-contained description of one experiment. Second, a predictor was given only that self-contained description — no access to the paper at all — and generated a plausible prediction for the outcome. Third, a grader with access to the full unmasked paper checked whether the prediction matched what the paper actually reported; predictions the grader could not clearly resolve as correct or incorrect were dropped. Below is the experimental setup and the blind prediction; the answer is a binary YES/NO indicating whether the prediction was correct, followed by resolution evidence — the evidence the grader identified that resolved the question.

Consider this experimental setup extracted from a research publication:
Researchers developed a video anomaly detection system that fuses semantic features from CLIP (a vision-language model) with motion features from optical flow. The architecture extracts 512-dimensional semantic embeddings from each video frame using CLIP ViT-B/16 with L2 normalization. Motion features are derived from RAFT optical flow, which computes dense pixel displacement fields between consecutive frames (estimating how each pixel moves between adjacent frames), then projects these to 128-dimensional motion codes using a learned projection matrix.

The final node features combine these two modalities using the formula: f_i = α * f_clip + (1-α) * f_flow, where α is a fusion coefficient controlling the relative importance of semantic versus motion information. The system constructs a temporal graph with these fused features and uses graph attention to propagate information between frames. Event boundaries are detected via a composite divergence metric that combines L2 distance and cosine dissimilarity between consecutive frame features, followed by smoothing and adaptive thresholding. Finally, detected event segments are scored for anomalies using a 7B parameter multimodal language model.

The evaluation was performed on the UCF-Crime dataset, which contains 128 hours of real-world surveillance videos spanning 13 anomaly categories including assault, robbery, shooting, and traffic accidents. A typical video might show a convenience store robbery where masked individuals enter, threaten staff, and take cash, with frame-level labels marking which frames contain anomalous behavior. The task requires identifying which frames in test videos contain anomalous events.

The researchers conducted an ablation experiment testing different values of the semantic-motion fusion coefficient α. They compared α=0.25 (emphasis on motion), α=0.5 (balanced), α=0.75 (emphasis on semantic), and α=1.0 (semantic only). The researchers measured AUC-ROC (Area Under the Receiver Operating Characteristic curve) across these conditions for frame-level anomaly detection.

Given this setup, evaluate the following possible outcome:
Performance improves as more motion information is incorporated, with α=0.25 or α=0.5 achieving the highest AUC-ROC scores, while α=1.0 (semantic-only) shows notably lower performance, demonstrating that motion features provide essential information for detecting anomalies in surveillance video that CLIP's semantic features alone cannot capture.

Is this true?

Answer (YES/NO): NO